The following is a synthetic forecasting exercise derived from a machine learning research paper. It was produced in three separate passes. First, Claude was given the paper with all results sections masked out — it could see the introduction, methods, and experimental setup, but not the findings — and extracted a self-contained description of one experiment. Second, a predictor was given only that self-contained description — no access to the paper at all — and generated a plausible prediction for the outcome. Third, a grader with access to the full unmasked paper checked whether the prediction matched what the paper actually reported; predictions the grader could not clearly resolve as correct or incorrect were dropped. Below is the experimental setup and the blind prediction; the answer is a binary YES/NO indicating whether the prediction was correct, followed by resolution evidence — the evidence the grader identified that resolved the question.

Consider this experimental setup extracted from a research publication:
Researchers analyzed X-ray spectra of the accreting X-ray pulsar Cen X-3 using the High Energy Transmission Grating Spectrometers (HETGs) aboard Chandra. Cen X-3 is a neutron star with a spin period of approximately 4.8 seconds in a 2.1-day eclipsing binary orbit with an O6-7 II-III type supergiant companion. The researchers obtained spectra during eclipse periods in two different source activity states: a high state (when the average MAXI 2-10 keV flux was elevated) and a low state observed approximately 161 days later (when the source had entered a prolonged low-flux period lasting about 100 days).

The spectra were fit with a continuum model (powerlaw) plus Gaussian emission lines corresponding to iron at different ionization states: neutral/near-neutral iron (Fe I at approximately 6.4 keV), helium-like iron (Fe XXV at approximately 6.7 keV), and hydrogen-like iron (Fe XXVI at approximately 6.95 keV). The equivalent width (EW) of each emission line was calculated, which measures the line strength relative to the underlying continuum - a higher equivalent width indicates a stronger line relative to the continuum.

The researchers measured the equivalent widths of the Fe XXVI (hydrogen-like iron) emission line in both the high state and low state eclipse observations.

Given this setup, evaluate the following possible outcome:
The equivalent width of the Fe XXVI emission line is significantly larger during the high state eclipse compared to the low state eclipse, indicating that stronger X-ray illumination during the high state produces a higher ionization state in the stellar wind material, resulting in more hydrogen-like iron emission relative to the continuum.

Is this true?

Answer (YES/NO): YES